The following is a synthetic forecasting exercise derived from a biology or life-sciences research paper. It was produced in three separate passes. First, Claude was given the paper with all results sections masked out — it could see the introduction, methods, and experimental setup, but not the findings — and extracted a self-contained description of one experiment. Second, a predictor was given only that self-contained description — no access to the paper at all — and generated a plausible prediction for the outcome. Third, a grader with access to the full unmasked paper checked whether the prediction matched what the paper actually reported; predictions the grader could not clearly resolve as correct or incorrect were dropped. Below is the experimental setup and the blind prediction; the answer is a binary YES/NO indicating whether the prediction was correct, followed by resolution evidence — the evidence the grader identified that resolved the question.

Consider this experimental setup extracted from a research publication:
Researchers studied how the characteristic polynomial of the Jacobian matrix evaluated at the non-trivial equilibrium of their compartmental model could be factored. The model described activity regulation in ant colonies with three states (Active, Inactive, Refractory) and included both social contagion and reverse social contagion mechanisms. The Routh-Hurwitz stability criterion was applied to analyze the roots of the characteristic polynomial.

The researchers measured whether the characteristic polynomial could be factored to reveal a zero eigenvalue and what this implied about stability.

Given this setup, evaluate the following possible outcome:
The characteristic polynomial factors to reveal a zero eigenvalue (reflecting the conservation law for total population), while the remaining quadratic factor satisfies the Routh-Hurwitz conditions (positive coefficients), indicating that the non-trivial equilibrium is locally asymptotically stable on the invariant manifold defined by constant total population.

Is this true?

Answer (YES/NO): YES